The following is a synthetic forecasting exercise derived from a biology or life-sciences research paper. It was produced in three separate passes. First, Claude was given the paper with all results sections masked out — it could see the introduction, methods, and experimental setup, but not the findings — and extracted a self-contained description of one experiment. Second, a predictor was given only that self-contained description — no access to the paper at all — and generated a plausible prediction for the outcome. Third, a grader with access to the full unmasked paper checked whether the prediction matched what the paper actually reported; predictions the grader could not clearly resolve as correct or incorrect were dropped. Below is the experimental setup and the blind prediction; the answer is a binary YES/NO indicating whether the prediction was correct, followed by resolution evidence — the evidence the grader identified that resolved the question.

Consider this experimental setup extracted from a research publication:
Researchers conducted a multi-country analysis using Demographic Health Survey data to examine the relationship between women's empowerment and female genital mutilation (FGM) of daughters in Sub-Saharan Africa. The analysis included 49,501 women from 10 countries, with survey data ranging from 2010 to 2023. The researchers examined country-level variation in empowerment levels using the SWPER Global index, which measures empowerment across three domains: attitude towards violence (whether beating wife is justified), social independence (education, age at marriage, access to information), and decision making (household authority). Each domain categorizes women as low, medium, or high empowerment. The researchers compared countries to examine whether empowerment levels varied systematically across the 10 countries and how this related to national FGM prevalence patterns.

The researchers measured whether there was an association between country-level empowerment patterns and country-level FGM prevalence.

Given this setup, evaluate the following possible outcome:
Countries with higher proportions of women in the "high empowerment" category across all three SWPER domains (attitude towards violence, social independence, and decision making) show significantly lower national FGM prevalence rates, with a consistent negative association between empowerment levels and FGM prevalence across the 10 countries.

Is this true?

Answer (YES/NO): NO